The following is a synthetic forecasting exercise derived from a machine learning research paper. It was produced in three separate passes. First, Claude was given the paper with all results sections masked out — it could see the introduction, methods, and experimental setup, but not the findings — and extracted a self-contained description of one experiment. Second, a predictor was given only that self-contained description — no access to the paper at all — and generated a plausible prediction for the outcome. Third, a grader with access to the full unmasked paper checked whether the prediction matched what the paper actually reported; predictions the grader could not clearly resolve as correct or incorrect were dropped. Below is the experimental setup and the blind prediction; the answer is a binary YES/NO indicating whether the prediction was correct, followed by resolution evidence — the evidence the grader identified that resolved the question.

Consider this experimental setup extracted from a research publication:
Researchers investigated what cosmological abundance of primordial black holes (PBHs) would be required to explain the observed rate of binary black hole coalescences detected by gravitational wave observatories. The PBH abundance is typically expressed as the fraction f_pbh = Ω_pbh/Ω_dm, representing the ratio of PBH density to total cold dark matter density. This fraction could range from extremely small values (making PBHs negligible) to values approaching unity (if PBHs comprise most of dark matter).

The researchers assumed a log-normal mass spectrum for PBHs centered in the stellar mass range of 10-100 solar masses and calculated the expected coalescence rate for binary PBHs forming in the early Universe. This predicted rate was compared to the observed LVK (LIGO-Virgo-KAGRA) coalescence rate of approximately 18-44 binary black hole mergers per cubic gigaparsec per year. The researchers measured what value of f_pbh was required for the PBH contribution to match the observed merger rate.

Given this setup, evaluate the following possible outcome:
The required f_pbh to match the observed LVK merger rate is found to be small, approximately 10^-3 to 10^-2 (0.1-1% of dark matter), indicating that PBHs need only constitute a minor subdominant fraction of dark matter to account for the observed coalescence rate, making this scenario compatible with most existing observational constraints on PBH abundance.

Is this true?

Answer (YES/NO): YES